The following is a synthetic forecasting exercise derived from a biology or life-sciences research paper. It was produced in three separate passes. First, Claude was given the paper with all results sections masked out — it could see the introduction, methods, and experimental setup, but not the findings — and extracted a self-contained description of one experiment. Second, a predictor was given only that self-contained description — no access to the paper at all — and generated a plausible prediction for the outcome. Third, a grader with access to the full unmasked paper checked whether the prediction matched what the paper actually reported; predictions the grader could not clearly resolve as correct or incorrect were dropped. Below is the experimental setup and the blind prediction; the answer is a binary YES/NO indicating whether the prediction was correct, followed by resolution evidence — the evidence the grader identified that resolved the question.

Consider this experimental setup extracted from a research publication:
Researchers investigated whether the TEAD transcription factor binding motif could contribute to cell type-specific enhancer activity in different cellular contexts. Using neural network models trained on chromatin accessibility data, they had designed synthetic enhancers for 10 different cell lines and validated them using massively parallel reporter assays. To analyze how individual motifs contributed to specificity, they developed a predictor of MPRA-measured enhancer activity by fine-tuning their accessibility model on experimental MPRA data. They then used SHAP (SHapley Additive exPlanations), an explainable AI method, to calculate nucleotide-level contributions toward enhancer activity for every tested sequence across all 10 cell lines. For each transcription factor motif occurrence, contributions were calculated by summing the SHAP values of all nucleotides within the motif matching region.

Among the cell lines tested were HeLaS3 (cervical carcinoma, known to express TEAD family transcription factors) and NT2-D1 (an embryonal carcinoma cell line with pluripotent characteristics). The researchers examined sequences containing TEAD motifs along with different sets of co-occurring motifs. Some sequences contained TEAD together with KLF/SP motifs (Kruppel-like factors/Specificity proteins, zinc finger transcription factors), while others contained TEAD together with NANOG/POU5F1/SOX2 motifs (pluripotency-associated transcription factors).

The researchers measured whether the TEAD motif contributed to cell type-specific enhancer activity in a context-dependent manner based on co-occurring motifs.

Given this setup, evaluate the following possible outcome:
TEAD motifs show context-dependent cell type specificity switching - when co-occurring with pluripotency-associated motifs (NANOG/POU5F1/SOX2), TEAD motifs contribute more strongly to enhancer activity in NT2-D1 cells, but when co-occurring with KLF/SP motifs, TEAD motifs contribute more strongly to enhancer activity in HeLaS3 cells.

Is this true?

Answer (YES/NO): YES